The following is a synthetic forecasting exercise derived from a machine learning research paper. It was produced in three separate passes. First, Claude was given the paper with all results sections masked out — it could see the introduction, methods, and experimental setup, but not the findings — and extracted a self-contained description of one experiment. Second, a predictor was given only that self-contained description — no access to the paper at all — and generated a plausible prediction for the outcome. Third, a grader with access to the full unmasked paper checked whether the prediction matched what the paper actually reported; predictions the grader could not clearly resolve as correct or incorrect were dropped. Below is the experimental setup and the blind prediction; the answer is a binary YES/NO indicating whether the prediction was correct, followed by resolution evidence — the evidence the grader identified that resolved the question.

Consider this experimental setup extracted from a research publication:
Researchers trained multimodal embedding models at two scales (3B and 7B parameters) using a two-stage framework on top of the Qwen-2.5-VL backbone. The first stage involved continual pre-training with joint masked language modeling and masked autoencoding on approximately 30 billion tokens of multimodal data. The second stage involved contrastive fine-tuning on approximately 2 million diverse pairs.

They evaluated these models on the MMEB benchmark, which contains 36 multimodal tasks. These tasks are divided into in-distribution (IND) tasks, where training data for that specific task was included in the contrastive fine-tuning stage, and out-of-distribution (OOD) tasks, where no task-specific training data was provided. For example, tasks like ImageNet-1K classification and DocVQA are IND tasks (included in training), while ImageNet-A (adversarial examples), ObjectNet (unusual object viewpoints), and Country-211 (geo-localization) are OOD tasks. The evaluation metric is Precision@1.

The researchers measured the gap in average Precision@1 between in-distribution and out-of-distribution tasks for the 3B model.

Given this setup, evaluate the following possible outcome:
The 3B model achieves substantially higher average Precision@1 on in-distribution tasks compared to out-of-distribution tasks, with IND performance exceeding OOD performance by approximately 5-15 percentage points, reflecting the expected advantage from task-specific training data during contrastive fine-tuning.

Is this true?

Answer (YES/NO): YES